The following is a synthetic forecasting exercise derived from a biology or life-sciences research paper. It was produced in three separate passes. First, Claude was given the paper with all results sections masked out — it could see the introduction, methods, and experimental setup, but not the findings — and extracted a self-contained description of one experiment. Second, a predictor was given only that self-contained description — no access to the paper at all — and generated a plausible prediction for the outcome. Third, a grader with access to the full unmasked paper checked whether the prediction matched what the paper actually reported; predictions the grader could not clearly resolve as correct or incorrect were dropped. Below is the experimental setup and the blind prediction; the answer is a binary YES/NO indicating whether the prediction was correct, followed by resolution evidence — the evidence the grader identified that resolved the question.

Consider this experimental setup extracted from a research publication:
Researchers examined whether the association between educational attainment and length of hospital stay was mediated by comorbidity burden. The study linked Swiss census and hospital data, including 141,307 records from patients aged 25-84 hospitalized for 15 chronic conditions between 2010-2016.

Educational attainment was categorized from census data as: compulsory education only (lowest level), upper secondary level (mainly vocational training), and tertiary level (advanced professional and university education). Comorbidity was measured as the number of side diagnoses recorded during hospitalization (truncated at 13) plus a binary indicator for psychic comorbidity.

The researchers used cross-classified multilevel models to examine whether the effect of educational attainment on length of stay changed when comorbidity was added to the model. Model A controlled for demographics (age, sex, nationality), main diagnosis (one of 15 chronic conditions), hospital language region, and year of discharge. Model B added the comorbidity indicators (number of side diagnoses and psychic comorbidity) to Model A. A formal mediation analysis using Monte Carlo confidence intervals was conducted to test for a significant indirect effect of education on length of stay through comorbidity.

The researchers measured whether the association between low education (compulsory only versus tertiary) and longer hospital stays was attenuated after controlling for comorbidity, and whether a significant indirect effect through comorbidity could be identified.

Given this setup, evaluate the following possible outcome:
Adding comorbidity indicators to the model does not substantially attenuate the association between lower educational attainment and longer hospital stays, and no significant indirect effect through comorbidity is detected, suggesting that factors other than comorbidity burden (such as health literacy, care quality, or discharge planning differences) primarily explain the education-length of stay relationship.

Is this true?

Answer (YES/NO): NO